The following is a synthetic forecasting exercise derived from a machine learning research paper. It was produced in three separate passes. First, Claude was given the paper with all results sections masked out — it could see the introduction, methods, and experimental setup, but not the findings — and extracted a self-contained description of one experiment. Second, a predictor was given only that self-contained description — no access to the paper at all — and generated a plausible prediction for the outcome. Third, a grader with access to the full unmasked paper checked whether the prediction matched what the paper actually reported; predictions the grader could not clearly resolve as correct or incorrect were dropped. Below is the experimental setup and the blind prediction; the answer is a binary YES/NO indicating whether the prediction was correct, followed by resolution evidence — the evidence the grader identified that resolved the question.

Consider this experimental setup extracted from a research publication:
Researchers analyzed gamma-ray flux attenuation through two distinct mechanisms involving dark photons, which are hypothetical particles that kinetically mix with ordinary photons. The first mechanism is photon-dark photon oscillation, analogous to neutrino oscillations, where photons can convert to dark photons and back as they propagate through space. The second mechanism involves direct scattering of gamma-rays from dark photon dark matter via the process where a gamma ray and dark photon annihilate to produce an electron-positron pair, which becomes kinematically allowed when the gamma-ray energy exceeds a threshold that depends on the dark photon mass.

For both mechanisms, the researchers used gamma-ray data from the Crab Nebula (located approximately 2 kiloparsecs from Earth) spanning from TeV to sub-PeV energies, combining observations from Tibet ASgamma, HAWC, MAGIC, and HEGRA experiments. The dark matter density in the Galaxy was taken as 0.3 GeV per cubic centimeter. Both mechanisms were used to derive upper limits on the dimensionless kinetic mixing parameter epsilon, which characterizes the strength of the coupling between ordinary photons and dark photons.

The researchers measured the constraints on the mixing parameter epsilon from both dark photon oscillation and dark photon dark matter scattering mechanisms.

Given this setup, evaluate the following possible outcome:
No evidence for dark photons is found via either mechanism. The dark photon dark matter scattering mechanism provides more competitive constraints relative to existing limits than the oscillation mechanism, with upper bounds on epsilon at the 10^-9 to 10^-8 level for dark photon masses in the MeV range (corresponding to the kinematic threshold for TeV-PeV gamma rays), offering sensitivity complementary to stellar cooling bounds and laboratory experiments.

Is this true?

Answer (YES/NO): NO